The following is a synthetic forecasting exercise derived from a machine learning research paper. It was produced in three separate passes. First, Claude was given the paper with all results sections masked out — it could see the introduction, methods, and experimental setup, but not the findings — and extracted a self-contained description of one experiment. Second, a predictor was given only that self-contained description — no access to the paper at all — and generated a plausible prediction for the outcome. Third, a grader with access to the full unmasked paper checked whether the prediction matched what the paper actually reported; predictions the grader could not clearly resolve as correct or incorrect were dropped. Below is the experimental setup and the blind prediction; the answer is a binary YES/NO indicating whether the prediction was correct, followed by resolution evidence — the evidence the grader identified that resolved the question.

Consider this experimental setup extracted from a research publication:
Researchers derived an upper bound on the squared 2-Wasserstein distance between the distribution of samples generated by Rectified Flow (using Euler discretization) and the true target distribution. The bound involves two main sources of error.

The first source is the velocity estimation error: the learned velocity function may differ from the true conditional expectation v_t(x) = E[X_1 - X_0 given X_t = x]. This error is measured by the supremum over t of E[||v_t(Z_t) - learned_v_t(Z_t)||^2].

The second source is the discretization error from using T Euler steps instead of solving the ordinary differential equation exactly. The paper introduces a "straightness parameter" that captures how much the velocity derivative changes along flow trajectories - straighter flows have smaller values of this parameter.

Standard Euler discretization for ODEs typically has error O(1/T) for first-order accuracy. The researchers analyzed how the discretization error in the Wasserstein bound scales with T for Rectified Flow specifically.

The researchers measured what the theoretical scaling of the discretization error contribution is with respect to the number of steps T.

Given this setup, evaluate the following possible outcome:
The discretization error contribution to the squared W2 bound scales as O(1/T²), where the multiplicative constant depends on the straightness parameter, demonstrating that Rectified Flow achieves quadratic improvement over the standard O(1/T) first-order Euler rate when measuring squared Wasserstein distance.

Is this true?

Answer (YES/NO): YES